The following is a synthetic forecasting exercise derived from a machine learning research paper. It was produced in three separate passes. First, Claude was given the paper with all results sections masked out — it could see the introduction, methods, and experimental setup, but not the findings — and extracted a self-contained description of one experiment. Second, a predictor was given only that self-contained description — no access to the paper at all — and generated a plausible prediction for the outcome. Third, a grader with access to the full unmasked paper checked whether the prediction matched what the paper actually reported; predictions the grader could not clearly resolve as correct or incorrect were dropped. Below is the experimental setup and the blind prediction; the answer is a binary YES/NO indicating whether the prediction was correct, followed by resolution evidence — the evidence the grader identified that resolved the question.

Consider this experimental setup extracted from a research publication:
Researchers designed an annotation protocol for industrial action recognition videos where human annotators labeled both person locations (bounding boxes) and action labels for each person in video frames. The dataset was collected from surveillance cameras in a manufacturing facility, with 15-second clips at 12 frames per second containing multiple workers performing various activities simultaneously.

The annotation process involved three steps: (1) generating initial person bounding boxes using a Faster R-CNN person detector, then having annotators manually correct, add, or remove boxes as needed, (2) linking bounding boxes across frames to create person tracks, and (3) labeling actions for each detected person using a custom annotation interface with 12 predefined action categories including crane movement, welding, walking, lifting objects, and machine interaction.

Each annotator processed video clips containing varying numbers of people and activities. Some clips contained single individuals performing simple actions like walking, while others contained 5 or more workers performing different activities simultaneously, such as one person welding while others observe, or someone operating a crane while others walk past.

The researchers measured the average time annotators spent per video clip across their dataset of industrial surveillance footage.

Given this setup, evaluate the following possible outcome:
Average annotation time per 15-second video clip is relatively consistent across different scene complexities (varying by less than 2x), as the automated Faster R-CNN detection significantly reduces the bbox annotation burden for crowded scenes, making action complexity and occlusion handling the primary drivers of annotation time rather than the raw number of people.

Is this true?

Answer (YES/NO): NO